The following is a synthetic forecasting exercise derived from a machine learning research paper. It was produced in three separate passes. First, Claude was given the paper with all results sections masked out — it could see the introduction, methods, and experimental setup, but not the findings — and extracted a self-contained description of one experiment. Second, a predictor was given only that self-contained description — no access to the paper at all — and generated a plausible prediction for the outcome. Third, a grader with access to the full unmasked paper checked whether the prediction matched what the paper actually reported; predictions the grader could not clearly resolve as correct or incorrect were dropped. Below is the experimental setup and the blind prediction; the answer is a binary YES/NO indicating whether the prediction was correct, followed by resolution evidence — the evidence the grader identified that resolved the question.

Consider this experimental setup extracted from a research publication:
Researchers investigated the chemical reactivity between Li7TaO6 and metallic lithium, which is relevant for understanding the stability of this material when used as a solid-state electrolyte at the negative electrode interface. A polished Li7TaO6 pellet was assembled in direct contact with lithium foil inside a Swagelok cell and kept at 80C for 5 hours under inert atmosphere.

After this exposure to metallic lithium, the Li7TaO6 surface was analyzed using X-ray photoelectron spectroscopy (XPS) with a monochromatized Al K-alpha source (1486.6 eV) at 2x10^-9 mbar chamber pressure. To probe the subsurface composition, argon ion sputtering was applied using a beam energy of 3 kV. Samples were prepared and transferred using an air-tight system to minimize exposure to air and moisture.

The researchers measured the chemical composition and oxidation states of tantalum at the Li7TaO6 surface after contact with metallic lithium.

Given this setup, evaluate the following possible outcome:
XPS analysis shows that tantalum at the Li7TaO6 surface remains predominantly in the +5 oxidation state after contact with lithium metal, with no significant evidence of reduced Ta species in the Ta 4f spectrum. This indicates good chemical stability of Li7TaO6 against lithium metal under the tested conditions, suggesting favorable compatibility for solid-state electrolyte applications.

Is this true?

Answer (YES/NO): YES